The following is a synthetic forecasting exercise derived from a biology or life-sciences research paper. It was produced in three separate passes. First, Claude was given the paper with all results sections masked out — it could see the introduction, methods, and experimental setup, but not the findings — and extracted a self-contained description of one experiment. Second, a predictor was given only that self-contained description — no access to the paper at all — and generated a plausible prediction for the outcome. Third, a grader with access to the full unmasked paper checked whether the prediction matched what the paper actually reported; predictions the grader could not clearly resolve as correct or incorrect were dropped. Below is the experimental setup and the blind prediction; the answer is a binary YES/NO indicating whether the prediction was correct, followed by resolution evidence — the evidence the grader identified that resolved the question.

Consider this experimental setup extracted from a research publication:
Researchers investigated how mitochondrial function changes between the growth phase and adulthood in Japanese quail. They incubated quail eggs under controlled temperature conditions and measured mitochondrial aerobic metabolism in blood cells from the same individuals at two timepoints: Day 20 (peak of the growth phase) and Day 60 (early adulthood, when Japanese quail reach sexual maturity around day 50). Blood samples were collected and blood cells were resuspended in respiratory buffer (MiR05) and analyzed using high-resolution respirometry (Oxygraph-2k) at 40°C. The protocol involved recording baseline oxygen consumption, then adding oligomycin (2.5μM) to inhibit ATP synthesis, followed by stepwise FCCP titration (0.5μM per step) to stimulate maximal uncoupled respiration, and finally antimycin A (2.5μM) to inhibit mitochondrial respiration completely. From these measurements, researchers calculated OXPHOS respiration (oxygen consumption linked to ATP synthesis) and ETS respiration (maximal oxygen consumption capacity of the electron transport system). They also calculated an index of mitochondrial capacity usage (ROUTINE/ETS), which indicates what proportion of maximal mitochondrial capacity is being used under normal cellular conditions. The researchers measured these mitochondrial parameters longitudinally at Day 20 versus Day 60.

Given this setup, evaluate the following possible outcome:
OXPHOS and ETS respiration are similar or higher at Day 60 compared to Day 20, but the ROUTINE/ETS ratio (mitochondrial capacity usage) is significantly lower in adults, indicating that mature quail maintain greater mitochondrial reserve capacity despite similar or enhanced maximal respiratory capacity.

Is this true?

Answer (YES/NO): NO